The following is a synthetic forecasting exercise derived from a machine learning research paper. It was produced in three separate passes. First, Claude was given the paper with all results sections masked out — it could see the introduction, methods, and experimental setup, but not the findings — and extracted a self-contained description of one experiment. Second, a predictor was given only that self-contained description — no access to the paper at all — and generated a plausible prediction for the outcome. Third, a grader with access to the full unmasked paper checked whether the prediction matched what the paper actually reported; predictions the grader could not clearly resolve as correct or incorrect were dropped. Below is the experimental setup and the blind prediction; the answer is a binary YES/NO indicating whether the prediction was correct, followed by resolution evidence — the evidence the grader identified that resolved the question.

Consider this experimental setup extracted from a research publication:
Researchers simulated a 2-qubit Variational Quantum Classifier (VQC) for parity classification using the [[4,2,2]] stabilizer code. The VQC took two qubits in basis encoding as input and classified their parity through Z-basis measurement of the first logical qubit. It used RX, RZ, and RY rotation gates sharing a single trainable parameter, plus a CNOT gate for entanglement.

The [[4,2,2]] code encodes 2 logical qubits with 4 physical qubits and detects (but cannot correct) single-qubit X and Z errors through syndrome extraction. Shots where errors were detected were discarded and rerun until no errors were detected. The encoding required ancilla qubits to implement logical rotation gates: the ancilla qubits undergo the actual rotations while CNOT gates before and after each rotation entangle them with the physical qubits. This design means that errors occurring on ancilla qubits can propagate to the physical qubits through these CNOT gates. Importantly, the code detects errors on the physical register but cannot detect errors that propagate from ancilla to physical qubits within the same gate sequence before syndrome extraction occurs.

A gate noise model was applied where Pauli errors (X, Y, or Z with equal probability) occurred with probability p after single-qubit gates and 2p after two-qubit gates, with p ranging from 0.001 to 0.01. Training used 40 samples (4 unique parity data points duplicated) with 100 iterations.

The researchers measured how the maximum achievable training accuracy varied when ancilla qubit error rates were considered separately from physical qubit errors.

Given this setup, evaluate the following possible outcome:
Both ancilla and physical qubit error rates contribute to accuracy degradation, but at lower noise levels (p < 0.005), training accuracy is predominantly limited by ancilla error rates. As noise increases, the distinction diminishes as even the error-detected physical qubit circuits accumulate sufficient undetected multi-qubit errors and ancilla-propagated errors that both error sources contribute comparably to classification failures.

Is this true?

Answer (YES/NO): NO